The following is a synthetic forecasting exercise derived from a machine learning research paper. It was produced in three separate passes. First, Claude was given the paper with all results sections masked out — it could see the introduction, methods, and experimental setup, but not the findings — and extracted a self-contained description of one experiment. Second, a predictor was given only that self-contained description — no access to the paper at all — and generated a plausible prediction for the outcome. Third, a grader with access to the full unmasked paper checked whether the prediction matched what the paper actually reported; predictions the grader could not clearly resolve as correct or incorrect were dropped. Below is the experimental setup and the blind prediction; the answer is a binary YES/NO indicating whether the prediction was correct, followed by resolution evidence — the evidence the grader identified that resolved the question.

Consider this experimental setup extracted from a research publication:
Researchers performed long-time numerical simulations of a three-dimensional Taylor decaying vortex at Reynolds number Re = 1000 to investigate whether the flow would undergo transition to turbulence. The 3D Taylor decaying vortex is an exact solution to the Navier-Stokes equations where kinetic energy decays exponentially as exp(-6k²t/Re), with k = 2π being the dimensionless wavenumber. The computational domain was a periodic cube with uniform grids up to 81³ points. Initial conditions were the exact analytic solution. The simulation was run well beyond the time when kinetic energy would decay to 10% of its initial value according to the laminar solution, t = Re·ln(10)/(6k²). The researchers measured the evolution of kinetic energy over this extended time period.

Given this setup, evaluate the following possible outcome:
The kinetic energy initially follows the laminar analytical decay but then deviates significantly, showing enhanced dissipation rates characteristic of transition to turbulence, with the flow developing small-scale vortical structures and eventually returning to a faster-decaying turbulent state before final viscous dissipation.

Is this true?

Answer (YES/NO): NO